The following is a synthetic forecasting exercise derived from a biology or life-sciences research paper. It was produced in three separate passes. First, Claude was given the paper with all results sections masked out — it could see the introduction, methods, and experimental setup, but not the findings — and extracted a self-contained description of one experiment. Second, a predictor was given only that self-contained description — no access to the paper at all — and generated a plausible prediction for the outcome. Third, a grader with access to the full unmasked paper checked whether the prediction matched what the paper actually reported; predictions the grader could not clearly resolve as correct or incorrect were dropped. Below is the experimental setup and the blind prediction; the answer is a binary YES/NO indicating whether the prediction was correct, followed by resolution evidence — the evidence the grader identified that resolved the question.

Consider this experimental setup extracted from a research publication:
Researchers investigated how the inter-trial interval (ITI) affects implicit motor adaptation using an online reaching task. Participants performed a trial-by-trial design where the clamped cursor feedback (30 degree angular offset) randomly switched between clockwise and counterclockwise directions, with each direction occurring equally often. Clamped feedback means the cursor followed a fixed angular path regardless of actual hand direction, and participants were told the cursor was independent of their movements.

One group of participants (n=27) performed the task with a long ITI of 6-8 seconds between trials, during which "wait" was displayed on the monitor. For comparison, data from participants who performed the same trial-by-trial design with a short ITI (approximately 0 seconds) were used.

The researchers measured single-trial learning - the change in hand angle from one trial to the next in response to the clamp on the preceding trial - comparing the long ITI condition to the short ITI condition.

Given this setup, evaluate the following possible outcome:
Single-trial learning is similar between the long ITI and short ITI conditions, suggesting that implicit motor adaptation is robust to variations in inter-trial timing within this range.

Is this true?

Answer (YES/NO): NO